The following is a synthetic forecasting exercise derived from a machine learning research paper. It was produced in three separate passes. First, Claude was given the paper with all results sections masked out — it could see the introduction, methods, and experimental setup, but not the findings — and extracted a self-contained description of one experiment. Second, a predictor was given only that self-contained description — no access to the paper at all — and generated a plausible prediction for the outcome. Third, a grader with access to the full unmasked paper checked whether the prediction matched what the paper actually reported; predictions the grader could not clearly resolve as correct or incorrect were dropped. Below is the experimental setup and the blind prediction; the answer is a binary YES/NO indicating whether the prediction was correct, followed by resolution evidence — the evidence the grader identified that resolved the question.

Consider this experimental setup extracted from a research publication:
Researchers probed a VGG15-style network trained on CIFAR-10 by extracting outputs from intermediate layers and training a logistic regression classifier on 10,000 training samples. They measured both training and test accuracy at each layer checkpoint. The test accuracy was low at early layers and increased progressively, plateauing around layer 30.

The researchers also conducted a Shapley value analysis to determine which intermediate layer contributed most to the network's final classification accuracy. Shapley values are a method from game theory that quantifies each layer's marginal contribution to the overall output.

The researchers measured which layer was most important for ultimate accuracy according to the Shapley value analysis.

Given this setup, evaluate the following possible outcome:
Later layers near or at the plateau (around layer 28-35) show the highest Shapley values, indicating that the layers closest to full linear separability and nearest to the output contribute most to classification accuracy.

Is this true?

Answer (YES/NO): NO